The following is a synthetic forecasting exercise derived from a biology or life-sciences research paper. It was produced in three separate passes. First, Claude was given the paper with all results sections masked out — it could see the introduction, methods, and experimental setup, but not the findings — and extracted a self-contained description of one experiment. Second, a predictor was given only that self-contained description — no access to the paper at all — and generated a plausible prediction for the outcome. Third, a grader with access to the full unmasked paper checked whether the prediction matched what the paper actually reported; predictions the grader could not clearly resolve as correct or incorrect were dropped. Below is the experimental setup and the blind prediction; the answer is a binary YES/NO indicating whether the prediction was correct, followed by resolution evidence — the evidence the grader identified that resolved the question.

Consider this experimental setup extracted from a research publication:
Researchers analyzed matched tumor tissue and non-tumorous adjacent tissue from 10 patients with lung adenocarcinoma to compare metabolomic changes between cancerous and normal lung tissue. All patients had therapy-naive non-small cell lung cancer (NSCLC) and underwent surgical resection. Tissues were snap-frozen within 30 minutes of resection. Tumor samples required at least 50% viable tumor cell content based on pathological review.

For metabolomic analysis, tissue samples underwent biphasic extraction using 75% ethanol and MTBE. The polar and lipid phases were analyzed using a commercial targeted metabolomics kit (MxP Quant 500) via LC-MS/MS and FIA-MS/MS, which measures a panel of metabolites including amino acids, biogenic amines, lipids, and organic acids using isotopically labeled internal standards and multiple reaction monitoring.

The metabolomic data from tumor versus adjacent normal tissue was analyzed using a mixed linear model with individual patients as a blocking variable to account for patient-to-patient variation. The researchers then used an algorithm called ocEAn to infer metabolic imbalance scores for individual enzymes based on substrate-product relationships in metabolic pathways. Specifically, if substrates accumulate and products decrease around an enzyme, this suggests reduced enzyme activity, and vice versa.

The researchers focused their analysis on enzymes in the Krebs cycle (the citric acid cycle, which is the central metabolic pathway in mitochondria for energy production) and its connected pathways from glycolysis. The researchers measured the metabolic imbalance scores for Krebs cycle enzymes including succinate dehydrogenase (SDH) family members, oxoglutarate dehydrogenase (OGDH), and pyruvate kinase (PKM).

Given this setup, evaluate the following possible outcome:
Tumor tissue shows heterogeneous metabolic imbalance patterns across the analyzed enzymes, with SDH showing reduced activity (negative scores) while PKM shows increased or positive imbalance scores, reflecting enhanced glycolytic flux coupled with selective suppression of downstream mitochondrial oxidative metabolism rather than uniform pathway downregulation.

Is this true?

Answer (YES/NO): NO